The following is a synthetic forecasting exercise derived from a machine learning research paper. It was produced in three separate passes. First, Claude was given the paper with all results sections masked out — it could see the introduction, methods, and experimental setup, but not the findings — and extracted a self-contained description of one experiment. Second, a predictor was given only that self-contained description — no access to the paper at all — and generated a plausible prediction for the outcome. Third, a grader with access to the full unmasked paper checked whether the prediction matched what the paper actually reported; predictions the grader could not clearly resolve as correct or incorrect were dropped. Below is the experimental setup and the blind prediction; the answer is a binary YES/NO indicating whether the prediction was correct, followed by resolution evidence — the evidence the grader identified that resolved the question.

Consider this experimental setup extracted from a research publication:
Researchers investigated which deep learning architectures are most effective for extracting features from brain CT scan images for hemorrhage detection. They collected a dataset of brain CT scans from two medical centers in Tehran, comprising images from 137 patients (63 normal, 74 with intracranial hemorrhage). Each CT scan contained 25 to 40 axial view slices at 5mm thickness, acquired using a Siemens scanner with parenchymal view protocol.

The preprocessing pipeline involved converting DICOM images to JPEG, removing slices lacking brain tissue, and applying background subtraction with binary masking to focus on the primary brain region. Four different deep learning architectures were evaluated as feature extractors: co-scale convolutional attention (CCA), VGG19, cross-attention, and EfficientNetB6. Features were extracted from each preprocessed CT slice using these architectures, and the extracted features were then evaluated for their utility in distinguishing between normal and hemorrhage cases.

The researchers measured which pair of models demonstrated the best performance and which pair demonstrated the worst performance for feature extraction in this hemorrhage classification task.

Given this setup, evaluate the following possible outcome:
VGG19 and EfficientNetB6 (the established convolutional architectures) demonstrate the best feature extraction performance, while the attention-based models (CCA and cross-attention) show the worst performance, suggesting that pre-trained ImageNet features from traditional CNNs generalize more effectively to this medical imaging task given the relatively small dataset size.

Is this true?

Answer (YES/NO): NO